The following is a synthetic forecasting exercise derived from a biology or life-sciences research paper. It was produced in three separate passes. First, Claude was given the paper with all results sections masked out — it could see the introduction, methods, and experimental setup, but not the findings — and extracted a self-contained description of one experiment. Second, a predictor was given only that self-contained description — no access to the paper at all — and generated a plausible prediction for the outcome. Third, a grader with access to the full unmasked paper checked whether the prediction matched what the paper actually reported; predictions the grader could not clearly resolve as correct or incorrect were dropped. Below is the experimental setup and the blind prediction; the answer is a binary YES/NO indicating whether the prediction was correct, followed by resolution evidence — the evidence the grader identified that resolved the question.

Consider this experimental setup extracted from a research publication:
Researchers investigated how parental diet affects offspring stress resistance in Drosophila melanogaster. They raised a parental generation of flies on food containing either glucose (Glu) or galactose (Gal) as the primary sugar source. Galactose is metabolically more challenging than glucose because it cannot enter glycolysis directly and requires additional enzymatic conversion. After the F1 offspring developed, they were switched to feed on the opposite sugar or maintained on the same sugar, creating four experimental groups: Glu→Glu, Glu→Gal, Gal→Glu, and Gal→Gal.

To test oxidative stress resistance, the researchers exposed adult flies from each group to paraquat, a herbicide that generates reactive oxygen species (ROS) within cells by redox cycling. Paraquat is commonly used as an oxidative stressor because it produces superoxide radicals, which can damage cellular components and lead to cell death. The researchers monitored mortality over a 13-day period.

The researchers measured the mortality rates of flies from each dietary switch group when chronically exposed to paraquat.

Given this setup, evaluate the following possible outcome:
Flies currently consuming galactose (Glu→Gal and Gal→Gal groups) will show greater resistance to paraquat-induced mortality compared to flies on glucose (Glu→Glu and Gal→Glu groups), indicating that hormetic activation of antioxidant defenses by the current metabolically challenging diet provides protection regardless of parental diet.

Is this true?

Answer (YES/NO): NO